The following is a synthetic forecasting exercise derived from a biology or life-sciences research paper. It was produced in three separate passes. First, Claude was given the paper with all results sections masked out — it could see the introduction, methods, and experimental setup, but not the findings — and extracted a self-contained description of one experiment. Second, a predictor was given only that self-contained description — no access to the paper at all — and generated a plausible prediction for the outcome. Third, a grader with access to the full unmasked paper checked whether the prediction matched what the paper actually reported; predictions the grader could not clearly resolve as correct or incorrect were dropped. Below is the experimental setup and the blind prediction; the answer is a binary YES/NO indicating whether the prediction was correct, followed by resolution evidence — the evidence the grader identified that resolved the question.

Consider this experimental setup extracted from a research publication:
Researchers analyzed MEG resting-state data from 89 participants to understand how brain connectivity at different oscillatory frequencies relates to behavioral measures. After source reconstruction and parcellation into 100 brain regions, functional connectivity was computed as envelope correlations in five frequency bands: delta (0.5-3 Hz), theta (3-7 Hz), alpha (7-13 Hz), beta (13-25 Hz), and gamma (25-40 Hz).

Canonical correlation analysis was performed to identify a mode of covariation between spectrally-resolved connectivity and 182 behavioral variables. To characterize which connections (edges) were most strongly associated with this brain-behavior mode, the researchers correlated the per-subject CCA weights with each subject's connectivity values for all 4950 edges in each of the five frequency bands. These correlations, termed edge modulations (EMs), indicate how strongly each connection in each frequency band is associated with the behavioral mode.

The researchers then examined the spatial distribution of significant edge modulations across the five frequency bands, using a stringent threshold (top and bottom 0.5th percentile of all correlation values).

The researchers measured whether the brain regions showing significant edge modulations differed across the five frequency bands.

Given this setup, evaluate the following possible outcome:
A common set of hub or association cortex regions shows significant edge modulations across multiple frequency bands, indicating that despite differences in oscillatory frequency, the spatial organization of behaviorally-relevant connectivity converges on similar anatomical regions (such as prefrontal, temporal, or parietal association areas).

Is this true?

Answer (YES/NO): NO